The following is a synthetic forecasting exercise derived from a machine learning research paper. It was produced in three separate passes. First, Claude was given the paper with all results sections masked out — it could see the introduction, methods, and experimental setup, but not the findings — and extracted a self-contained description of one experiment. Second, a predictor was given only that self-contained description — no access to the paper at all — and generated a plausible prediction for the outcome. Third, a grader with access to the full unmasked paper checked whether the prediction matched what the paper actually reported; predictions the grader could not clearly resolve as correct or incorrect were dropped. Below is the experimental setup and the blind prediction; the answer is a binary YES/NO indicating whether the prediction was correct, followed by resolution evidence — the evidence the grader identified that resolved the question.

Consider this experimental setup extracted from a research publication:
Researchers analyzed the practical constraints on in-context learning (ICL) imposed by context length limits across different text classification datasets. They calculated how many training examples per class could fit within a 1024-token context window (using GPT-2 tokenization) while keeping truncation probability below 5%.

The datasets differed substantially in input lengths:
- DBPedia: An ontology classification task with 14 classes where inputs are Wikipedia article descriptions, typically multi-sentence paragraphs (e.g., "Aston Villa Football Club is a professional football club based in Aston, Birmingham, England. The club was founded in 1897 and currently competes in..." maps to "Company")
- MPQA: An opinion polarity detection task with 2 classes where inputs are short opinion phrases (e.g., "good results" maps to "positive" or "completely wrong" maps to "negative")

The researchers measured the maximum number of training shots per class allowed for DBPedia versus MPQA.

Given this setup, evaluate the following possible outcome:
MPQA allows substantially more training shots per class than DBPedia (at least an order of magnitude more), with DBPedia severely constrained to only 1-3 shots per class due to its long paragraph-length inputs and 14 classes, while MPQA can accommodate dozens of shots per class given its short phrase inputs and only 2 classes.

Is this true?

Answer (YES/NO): YES